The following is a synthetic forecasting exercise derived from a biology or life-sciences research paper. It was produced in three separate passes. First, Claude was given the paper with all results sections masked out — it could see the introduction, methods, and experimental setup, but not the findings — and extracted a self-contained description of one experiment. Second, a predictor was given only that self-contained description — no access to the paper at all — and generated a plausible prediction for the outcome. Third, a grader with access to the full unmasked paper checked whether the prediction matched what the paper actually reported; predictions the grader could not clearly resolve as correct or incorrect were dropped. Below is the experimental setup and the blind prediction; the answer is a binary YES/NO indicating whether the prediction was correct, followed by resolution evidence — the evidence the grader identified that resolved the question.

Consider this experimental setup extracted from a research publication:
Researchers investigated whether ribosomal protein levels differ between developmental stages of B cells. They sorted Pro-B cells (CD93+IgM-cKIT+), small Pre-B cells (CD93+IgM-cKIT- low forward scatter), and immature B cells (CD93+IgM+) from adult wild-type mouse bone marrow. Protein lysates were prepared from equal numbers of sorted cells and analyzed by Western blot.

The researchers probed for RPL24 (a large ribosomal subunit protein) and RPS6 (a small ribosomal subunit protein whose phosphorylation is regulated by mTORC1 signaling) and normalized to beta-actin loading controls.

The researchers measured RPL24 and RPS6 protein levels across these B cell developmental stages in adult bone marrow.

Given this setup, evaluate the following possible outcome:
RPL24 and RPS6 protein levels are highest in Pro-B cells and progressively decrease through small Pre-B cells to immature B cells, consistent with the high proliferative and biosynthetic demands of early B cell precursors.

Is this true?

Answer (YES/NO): NO